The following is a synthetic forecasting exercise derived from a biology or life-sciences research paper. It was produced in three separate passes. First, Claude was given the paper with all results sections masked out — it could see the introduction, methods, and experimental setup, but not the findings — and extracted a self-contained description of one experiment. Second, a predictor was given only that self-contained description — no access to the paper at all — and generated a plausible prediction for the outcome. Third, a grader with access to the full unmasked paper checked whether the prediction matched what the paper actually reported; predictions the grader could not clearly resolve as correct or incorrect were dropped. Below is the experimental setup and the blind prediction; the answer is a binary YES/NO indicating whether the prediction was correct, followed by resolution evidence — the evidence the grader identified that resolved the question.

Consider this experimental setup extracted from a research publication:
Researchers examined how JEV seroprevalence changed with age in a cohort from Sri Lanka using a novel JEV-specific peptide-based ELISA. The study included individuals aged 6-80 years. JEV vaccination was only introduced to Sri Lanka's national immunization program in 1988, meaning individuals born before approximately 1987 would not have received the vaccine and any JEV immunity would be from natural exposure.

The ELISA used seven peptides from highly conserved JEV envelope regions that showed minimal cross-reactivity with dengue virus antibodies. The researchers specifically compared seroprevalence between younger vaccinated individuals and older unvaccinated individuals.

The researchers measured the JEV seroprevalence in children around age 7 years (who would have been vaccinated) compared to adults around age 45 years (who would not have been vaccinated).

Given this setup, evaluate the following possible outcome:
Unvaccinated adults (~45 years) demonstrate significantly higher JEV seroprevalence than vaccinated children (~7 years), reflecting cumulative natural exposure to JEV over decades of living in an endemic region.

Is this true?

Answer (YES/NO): NO